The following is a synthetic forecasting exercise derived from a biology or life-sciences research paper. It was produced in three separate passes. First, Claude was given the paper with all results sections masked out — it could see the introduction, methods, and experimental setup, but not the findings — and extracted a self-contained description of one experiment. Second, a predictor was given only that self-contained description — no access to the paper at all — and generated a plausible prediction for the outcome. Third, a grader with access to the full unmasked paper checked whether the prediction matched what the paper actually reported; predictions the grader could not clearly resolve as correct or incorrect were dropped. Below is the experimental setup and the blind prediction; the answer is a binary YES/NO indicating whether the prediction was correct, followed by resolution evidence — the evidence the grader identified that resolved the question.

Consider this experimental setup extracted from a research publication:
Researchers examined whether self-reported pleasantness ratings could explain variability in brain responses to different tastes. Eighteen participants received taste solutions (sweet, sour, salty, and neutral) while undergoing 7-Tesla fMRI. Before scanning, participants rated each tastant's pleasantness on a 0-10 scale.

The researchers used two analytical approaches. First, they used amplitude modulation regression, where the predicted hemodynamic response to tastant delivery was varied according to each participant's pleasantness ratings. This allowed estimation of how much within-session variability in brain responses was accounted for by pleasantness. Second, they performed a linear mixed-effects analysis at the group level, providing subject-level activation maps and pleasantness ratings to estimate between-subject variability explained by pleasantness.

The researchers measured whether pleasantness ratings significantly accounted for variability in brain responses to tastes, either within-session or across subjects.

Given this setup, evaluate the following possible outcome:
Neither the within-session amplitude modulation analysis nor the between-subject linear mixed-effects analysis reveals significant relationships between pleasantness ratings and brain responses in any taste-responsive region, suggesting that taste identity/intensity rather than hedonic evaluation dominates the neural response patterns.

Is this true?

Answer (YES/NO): YES